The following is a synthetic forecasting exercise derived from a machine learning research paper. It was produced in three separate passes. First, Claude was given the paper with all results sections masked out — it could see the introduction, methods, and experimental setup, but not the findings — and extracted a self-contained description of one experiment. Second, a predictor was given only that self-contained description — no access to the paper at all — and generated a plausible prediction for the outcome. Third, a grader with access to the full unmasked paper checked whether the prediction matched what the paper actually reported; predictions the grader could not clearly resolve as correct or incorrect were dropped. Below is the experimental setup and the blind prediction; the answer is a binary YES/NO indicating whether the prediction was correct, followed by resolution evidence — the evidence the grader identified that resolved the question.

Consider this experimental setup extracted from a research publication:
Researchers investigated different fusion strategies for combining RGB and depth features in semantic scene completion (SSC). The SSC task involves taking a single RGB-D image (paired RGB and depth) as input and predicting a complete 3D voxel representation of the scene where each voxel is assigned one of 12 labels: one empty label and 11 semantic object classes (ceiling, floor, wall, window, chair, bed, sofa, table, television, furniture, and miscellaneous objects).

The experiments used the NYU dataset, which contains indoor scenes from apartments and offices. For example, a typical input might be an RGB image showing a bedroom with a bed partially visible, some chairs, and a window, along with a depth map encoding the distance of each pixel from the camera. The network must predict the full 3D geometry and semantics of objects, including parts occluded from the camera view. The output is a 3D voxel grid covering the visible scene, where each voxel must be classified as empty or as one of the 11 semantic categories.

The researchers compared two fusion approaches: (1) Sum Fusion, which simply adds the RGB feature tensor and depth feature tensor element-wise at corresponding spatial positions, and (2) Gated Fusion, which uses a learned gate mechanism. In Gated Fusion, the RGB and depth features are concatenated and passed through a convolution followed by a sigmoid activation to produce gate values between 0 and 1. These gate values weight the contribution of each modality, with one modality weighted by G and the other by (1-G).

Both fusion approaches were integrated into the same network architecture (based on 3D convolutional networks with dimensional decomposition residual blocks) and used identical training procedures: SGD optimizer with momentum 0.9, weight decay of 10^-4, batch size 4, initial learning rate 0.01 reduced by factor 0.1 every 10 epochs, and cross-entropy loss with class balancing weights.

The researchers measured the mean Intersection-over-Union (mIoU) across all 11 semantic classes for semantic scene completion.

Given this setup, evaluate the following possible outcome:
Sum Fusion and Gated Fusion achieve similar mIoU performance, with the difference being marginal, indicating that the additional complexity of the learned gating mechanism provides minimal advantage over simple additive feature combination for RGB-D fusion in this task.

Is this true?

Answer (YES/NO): NO